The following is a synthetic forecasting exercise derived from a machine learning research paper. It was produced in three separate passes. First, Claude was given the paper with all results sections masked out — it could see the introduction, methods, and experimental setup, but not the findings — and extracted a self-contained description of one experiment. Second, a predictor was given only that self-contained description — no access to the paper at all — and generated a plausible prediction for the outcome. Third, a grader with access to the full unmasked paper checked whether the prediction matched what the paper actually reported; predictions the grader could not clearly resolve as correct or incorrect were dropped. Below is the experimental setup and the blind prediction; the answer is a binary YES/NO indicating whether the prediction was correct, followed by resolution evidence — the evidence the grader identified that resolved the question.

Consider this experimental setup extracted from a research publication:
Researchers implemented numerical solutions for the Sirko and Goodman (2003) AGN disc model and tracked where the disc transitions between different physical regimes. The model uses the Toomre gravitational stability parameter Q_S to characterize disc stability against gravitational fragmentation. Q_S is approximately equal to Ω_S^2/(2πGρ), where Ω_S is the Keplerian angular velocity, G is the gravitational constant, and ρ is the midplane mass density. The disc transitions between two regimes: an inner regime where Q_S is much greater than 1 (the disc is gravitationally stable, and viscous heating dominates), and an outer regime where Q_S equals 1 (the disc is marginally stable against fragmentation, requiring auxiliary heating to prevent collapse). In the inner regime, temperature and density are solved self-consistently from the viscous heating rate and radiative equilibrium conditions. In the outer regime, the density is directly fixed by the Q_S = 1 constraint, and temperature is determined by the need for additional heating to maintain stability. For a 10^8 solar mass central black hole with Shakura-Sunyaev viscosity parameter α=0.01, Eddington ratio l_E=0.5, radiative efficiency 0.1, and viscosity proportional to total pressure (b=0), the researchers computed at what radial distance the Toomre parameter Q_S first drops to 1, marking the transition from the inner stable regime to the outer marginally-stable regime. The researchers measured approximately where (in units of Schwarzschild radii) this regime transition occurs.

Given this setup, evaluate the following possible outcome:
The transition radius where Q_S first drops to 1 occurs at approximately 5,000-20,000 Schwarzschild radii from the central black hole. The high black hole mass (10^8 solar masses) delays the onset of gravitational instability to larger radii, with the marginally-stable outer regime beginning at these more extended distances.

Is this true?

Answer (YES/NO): NO